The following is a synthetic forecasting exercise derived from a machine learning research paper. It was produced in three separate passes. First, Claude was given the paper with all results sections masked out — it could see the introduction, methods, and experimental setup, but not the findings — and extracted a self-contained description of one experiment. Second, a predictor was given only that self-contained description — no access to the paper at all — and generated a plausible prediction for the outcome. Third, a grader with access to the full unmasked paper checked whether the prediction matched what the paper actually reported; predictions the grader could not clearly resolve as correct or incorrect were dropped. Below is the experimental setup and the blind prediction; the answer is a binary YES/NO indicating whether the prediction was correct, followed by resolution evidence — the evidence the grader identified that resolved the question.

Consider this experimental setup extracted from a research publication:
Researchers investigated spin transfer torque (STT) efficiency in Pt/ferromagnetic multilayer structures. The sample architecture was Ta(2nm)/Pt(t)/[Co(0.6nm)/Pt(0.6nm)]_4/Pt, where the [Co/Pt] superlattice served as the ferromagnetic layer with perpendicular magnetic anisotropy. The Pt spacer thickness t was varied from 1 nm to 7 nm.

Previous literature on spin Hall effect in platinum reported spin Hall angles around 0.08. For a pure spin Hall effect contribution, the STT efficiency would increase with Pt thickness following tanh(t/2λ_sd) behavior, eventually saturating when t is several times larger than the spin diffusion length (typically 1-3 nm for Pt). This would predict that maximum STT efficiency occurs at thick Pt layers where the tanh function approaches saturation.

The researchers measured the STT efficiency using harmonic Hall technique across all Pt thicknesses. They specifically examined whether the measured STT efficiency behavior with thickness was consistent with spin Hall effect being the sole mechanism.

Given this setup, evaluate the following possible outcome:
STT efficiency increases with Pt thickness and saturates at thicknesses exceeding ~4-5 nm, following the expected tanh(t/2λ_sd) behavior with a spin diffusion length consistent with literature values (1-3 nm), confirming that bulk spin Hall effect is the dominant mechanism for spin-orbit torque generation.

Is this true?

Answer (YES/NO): NO